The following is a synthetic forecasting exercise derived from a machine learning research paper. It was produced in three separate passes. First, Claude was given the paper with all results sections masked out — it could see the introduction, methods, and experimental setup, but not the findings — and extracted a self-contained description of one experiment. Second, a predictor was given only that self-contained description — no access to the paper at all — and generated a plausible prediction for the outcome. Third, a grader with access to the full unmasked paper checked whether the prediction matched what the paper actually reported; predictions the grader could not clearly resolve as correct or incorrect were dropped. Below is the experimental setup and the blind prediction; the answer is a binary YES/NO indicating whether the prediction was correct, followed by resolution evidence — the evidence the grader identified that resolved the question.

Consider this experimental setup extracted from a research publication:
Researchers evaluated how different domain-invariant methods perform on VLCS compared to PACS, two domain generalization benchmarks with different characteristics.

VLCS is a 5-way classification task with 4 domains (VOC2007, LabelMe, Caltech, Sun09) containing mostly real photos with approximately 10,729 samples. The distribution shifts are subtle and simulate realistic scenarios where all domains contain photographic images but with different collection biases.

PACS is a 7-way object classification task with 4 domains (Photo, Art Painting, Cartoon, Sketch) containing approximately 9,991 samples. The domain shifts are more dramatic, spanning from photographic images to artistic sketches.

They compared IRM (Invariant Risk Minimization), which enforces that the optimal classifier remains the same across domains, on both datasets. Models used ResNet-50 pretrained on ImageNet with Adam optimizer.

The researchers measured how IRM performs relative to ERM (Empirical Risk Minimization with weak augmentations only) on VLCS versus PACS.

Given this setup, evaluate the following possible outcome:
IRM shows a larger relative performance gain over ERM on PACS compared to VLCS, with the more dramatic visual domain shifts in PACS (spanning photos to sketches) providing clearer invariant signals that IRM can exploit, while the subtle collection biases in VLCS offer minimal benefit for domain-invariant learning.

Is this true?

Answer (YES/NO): NO